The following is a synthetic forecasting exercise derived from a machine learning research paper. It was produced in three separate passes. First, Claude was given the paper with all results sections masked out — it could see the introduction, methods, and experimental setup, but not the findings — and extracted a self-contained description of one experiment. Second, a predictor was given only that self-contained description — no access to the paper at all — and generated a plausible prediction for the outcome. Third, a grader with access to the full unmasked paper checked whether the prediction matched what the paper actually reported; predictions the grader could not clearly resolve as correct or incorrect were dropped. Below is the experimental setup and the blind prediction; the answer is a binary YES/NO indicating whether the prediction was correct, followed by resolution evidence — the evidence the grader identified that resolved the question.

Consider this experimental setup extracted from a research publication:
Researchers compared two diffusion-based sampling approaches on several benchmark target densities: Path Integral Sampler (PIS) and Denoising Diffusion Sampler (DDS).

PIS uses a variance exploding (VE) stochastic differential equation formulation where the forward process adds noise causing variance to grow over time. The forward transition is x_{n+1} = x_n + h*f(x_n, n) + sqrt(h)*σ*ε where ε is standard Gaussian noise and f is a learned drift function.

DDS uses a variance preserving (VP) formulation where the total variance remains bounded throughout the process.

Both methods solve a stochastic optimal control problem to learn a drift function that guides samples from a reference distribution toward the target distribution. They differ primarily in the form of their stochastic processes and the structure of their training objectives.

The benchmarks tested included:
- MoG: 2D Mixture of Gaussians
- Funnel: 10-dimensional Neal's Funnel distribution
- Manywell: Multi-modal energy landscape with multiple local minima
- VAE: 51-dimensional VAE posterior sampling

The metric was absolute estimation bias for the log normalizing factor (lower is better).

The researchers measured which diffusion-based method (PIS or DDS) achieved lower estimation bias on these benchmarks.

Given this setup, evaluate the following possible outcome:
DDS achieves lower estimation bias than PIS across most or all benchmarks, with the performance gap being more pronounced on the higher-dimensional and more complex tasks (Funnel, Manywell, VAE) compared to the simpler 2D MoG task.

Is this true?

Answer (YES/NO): NO